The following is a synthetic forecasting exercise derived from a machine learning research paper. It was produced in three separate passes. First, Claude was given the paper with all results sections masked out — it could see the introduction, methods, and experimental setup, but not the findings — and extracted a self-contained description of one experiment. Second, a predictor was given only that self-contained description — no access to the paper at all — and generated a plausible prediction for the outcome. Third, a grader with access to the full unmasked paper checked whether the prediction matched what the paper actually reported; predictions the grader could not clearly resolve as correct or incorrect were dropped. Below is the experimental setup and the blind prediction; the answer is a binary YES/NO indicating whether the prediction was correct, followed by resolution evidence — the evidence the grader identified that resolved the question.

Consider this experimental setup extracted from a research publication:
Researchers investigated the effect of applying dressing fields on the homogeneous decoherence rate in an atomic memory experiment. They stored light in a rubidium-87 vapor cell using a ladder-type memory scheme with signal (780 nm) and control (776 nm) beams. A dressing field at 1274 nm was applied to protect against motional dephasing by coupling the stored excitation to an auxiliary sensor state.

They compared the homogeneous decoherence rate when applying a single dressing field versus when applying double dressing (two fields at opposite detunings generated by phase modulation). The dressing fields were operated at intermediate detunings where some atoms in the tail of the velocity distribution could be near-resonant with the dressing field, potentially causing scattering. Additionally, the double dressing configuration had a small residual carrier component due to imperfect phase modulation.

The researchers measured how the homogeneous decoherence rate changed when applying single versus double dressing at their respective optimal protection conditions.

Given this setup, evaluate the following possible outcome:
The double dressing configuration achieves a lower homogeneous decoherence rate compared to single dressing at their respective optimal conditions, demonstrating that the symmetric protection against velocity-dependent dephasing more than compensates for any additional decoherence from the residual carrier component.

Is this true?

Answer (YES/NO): NO